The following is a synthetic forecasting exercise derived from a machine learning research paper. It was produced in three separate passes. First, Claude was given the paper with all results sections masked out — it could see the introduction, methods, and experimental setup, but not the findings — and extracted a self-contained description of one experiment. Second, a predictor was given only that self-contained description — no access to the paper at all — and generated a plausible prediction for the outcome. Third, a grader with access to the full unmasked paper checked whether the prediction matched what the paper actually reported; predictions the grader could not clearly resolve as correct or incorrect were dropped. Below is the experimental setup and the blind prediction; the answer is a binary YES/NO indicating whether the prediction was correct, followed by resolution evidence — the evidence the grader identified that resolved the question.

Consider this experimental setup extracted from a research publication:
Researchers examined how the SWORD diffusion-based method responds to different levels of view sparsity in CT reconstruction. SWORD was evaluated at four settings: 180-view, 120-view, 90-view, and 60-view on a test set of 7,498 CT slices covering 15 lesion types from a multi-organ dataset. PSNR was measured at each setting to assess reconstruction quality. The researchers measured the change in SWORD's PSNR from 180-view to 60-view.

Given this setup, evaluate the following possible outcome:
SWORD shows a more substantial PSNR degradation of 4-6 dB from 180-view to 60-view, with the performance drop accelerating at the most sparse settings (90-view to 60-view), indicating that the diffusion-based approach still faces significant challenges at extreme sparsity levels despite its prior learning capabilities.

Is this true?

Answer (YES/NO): NO